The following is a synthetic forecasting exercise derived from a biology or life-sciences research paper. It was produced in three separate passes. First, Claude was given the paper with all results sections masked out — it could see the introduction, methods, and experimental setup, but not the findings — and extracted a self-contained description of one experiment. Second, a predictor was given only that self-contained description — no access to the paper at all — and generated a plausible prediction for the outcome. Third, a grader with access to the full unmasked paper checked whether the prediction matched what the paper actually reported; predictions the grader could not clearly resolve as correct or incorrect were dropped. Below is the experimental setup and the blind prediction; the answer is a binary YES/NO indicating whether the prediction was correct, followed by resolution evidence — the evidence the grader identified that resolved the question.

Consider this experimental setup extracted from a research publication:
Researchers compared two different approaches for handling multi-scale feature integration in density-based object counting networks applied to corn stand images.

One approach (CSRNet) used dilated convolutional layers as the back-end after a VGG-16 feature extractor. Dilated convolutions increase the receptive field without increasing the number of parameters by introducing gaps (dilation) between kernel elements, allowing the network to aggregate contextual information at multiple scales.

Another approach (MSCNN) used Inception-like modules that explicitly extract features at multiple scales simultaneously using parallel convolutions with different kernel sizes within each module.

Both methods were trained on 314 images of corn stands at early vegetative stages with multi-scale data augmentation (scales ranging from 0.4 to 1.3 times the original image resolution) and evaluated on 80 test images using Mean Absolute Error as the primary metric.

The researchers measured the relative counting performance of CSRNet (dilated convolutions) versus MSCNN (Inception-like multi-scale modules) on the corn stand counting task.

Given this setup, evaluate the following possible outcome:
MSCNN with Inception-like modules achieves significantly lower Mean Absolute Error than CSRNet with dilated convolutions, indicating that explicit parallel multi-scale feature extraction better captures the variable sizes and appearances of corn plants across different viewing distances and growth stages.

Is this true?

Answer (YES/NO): NO